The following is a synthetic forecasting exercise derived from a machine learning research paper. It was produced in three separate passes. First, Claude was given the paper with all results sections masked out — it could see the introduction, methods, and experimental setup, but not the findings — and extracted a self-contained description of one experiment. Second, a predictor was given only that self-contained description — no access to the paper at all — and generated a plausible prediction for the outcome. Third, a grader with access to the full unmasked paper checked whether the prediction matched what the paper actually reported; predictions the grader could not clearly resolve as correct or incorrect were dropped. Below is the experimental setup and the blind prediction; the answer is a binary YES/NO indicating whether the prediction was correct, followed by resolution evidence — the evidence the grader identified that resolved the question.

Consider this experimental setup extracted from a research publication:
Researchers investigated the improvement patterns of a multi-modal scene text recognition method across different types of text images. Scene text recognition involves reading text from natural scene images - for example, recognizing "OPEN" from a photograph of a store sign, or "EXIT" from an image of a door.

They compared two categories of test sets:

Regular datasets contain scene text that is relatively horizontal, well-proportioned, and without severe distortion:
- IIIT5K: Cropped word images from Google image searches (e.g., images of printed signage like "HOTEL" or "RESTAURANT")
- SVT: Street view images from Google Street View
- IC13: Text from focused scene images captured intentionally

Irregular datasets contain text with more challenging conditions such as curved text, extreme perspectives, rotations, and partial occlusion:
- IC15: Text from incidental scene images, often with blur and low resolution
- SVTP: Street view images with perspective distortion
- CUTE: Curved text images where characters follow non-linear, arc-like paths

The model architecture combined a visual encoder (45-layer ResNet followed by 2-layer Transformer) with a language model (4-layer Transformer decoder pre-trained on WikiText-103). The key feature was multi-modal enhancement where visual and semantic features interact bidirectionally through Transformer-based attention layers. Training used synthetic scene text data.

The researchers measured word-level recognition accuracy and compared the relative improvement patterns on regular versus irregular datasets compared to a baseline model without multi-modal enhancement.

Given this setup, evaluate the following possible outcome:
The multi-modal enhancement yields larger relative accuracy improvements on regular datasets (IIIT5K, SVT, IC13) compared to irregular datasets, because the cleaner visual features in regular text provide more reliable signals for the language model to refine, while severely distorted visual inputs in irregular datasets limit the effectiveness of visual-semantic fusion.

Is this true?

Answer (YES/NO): NO